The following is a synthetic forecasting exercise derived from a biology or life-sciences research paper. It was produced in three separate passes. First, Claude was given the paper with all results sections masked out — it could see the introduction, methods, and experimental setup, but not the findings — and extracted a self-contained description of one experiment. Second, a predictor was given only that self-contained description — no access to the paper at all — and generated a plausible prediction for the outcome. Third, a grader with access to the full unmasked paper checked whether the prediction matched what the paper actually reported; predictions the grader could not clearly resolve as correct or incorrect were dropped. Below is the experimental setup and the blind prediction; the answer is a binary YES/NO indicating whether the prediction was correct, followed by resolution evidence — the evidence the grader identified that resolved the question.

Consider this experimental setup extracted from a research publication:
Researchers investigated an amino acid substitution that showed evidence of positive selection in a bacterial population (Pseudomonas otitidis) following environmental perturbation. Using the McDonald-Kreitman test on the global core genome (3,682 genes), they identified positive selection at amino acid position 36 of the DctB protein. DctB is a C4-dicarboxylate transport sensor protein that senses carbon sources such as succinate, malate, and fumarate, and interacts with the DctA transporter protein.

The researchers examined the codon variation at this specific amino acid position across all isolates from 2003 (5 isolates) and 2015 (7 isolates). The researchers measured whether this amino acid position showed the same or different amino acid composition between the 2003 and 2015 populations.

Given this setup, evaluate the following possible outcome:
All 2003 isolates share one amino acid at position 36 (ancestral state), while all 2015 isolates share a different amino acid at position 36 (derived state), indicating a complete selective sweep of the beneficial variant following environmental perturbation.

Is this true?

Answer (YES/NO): NO